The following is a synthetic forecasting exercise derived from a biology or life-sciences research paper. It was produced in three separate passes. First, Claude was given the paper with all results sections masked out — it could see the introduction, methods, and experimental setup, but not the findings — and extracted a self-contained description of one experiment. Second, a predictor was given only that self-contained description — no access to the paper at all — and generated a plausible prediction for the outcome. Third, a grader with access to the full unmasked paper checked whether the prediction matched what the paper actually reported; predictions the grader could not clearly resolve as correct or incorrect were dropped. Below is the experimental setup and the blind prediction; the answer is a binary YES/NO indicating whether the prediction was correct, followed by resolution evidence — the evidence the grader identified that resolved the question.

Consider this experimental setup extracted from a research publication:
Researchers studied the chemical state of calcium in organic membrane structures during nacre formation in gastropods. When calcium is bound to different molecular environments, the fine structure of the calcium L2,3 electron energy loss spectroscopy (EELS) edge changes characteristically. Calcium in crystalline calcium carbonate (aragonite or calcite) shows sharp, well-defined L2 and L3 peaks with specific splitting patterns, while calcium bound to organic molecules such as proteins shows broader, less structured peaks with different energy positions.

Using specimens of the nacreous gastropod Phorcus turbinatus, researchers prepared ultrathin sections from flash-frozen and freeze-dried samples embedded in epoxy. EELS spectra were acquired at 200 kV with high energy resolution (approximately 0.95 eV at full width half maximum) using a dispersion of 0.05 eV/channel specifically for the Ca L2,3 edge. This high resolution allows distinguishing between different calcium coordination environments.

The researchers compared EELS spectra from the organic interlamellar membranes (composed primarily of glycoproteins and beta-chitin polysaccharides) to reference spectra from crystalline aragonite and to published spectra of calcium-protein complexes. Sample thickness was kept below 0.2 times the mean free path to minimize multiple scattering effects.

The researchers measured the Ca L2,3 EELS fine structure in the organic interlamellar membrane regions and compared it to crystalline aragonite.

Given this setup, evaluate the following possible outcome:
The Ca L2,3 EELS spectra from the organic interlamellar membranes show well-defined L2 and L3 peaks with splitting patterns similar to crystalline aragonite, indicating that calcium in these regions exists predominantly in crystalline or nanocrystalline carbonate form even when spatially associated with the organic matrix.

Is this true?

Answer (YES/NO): NO